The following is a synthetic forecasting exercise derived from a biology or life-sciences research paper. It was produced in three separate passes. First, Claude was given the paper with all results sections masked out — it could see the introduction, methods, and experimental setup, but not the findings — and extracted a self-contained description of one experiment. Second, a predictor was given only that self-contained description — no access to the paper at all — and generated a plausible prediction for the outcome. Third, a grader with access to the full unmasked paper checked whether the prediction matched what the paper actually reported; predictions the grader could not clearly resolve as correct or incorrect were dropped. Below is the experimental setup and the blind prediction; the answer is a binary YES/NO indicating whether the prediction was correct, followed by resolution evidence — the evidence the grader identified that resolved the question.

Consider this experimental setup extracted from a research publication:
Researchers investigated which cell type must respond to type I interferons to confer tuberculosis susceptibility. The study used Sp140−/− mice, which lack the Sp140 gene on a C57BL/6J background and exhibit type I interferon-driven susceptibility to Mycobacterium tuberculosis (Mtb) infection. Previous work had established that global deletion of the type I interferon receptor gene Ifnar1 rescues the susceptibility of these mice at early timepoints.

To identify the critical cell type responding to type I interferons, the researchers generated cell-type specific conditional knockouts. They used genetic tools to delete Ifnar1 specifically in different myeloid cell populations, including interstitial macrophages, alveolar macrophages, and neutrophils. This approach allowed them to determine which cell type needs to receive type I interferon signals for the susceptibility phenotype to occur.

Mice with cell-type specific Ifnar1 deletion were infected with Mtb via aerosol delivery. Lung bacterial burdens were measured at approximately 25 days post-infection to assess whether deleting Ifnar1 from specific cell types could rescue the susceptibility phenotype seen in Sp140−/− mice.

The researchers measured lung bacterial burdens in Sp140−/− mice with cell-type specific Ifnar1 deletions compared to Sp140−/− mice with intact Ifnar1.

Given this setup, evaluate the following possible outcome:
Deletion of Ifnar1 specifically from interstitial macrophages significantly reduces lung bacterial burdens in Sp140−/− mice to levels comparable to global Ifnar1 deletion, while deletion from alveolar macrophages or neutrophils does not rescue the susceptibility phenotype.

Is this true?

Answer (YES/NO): NO